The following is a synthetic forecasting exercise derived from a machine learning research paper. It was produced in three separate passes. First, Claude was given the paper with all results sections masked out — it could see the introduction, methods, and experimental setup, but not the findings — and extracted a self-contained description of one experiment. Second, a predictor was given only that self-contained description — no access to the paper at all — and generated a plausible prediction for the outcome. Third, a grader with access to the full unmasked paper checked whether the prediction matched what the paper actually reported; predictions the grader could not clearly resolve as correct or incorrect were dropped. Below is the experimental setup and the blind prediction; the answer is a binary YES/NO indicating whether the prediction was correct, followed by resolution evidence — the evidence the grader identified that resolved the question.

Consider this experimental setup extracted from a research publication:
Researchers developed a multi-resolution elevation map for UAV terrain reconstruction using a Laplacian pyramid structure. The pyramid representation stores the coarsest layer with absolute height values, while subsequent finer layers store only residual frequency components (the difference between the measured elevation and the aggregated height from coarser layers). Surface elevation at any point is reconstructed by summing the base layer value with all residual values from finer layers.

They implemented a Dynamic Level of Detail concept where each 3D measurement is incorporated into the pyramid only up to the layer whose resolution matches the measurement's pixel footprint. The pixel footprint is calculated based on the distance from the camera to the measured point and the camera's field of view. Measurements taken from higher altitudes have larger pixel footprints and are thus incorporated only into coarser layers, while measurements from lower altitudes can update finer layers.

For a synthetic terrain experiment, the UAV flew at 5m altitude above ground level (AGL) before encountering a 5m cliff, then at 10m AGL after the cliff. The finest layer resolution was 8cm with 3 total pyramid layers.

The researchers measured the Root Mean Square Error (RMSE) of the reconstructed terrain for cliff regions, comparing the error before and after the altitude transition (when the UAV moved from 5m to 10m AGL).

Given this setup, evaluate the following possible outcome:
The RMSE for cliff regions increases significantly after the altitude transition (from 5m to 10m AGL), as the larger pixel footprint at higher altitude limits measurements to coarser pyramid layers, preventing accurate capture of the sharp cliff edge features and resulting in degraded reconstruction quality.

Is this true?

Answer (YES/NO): YES